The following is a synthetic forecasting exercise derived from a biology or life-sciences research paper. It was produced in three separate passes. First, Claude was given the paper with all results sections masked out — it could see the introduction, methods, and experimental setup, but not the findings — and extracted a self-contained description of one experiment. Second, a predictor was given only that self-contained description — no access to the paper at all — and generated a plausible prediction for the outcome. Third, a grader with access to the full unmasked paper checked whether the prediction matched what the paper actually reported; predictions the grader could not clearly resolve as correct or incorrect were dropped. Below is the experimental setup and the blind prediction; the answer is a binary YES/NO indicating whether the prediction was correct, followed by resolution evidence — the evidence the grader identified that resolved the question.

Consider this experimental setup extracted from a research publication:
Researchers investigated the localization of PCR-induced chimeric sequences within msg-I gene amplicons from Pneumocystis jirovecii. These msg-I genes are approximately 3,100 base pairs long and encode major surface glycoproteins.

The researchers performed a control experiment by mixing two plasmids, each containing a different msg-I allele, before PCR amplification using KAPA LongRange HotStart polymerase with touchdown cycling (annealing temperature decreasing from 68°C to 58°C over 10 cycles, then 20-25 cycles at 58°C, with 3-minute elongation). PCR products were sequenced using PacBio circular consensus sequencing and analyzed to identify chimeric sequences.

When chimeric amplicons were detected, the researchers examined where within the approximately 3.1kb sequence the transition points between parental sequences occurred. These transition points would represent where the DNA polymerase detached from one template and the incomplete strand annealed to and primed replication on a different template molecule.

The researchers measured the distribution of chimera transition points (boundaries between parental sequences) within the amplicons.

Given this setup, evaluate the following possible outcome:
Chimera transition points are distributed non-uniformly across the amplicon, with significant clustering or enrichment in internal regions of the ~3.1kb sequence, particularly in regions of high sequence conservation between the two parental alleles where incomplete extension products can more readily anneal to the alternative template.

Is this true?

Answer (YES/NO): NO